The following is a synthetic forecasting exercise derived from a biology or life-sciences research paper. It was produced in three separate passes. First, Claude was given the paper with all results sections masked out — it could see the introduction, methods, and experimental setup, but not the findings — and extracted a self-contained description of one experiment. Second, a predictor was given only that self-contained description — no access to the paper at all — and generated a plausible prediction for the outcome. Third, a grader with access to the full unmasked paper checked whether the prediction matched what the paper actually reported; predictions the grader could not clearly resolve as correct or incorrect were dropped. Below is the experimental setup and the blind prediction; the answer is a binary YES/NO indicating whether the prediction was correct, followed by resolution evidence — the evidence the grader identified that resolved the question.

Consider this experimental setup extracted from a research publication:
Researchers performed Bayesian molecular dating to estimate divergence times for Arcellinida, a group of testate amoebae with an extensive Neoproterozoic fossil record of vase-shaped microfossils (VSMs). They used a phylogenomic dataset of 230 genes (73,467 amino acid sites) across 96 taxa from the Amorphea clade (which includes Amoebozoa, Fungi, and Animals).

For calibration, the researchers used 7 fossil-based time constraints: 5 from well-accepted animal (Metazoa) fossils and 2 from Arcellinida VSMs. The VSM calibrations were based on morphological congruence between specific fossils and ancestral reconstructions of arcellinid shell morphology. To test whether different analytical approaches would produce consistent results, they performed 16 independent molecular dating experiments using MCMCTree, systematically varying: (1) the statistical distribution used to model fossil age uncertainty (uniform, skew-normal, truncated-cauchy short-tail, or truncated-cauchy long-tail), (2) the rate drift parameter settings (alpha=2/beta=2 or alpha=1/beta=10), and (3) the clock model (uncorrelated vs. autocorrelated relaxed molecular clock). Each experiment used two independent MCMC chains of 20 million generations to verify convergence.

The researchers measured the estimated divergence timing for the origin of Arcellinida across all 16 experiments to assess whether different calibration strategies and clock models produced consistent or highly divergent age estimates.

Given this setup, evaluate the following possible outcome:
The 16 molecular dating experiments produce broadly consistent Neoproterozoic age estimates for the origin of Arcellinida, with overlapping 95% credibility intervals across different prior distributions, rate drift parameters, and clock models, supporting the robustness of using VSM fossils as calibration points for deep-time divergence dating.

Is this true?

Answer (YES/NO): NO